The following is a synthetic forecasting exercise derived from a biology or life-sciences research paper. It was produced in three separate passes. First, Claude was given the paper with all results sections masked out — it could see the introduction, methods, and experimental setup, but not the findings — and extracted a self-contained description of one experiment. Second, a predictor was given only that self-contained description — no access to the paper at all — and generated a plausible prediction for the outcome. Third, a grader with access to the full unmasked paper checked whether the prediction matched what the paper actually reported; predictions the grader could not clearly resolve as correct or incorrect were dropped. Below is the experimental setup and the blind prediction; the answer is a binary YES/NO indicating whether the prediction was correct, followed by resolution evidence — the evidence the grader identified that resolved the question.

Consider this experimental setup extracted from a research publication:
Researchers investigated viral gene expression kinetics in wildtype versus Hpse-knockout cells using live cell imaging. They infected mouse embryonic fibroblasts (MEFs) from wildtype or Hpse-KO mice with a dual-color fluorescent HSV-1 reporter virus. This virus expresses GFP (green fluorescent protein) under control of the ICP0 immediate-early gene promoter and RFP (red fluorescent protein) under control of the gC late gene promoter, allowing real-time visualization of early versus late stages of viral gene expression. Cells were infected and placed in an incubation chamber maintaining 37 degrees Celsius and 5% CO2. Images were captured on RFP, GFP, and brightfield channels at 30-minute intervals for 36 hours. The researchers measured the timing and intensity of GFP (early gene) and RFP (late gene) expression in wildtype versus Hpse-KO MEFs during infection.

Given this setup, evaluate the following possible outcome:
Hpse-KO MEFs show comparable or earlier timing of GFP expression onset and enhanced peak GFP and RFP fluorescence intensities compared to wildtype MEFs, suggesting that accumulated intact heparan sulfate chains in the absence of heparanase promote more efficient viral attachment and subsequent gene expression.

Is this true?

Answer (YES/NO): NO